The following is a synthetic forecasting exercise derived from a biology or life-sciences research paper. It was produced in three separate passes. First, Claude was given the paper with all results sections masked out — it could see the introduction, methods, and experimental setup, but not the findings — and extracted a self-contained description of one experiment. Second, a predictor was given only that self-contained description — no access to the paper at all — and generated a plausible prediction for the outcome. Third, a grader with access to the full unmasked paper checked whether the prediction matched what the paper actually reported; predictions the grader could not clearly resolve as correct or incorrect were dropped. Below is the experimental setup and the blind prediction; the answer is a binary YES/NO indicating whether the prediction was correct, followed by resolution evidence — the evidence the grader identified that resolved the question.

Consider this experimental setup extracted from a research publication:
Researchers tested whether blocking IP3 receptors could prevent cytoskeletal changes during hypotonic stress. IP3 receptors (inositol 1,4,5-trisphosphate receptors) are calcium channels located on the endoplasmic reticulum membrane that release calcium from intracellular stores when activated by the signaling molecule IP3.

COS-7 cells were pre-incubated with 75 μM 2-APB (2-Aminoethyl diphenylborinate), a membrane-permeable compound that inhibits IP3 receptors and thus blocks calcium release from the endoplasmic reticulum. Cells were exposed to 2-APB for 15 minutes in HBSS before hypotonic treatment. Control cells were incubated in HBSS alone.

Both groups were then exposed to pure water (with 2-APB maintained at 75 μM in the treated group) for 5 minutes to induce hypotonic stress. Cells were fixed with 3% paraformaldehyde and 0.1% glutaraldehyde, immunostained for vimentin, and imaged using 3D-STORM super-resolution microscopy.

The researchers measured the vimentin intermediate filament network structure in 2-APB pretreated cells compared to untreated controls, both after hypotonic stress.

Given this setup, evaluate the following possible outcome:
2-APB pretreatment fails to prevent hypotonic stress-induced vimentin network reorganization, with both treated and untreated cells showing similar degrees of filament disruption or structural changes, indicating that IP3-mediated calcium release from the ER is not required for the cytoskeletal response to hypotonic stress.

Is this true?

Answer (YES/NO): NO